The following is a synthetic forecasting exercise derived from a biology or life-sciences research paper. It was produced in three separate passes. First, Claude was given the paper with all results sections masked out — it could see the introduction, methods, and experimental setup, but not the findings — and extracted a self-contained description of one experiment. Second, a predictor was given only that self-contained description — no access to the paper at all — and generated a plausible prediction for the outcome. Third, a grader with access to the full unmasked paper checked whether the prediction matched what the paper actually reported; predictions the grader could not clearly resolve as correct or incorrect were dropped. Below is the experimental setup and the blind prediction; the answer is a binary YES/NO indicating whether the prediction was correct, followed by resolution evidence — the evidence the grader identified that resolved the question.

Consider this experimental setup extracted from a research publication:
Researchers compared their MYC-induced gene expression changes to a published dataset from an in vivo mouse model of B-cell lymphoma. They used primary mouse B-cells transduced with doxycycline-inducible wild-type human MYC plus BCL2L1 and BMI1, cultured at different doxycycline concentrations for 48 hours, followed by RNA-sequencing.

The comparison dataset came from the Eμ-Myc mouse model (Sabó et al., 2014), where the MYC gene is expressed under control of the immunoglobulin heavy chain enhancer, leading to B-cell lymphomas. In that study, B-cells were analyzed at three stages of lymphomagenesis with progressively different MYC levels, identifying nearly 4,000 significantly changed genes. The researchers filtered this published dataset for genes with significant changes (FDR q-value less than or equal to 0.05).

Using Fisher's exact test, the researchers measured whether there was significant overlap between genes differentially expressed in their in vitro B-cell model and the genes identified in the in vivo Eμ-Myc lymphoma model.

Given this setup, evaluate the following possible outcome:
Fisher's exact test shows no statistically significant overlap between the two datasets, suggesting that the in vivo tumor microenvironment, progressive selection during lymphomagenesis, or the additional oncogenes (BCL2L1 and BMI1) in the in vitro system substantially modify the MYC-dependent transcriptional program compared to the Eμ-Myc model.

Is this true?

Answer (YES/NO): NO